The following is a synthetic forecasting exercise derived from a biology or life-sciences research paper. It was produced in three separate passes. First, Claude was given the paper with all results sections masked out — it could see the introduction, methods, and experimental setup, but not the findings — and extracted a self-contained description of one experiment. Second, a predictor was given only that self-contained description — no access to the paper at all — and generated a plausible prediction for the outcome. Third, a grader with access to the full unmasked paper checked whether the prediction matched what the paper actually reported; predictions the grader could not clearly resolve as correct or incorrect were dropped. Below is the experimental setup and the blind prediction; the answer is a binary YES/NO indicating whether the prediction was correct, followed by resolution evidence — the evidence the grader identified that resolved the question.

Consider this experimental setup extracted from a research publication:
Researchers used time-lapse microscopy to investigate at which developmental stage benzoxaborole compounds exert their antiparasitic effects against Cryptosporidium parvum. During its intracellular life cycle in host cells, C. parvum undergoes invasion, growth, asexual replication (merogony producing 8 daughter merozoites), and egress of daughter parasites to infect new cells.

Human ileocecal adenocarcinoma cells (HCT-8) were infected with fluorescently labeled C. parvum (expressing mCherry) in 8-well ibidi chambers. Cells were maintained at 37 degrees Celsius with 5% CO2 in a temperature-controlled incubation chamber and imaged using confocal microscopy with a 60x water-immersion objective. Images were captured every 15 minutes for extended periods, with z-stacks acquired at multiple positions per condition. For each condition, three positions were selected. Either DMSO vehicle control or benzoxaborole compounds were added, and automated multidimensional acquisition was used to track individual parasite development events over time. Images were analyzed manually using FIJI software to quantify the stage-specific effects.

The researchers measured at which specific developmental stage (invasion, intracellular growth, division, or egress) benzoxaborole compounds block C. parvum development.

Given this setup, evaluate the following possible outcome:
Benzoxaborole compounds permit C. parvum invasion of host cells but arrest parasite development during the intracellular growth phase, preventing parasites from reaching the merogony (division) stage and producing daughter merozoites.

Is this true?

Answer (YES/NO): YES